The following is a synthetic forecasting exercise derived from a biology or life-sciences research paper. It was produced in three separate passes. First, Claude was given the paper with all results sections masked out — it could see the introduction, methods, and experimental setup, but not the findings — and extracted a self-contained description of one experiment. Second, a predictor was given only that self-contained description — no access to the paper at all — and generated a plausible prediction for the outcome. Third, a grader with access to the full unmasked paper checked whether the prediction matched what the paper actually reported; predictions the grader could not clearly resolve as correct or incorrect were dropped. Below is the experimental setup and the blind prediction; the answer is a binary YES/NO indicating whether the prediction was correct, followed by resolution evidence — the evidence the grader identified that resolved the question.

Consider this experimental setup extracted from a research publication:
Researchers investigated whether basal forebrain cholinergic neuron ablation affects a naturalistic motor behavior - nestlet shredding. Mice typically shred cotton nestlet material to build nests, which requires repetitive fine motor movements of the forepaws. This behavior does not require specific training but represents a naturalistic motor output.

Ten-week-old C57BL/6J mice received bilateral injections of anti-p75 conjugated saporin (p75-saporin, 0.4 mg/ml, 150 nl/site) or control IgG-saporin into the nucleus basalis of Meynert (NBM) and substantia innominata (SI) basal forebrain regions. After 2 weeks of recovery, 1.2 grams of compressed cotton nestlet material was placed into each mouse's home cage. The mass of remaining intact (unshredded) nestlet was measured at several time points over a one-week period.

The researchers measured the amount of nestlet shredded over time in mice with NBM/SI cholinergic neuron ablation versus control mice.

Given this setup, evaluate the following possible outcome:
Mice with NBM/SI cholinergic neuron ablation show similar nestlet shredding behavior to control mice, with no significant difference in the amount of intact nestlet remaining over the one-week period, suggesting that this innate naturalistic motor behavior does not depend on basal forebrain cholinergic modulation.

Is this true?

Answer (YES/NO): NO